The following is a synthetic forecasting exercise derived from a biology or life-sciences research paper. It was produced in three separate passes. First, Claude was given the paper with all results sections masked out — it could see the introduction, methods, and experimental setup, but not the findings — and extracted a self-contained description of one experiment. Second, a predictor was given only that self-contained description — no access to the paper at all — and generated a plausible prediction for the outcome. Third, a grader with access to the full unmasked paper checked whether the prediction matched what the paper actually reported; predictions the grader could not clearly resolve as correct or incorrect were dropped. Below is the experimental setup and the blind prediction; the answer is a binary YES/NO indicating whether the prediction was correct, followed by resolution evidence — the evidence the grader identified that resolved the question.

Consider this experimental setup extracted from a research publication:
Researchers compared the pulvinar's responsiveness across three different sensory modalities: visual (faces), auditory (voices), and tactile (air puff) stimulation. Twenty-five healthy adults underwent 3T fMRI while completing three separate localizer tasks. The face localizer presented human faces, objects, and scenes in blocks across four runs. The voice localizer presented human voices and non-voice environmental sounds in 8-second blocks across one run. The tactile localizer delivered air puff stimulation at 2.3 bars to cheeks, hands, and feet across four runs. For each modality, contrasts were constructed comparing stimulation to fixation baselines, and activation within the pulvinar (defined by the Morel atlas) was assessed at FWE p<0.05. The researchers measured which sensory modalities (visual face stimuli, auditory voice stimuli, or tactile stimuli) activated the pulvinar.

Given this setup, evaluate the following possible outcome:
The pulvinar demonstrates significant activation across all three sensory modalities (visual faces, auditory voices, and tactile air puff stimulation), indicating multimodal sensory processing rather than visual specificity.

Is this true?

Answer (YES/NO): NO